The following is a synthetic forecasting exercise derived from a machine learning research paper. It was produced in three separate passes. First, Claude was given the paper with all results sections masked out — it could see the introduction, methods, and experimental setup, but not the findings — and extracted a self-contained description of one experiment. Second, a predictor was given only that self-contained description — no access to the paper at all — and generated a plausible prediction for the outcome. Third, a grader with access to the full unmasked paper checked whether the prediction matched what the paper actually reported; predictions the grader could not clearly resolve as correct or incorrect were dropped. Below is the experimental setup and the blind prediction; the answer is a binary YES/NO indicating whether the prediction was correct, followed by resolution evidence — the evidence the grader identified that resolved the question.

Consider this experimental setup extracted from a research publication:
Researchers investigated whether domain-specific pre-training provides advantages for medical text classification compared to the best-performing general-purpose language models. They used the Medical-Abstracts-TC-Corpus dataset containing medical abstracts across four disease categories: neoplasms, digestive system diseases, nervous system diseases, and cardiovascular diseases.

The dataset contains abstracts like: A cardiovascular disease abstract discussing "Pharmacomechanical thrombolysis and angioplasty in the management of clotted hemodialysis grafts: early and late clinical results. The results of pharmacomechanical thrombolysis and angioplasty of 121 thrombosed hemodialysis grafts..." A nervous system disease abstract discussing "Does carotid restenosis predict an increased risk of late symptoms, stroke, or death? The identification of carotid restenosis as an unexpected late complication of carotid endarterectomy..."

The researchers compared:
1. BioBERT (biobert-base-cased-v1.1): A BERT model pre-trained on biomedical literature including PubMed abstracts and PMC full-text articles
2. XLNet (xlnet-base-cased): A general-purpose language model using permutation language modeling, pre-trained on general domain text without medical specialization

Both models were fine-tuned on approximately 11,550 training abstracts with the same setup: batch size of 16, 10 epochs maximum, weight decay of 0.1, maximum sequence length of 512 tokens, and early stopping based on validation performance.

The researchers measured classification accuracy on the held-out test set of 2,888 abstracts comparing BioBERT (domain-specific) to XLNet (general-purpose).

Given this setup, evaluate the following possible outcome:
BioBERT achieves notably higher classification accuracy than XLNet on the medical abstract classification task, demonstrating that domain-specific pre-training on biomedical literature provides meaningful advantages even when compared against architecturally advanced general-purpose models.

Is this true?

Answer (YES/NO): NO